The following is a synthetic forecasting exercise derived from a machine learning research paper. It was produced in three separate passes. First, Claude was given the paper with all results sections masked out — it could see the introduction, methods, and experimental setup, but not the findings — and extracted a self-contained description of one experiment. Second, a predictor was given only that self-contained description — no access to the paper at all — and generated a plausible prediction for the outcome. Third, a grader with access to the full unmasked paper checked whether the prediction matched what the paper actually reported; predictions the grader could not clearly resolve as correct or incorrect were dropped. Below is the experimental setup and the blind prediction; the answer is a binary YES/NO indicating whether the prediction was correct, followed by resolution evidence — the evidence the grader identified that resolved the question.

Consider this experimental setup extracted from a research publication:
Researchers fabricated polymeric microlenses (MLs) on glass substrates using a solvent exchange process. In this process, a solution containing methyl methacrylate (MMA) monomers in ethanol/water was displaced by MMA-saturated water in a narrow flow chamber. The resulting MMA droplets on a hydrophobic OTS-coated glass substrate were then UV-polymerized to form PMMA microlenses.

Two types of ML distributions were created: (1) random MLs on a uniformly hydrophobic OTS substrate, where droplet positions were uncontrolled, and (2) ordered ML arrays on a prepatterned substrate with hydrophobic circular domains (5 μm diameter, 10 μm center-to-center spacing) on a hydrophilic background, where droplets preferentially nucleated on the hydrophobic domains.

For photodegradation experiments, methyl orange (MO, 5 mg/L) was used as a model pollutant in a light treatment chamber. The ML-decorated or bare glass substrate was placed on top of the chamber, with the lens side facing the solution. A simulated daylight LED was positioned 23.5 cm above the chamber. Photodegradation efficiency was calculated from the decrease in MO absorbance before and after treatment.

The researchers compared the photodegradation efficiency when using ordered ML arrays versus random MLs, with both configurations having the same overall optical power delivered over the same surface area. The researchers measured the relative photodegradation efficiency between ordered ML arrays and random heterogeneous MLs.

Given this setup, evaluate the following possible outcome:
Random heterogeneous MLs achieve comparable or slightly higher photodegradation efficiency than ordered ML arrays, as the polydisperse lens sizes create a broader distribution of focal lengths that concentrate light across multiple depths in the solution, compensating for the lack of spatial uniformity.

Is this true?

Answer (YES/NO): NO